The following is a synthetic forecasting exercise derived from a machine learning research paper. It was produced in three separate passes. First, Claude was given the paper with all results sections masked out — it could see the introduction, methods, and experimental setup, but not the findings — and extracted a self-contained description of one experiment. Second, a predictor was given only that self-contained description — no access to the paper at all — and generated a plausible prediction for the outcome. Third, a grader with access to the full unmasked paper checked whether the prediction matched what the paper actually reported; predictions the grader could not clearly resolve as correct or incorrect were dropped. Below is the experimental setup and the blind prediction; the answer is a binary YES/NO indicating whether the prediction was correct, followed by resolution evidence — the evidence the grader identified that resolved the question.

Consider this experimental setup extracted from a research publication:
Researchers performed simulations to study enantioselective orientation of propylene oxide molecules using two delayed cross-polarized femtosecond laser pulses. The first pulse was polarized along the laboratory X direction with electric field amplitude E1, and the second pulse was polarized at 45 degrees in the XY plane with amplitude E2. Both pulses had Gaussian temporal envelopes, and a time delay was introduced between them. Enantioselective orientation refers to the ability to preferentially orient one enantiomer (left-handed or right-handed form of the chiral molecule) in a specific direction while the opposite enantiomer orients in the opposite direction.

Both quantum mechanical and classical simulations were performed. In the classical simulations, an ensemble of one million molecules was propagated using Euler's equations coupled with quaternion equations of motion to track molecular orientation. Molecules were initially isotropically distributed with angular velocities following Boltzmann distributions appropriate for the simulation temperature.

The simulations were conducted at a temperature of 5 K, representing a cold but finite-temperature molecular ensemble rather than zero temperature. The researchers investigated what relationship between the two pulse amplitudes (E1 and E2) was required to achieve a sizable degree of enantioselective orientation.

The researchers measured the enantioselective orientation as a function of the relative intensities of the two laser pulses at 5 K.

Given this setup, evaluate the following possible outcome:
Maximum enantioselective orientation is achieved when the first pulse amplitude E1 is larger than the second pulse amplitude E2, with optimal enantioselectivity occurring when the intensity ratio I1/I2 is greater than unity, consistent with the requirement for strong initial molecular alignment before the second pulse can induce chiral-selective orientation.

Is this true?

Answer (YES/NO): NO